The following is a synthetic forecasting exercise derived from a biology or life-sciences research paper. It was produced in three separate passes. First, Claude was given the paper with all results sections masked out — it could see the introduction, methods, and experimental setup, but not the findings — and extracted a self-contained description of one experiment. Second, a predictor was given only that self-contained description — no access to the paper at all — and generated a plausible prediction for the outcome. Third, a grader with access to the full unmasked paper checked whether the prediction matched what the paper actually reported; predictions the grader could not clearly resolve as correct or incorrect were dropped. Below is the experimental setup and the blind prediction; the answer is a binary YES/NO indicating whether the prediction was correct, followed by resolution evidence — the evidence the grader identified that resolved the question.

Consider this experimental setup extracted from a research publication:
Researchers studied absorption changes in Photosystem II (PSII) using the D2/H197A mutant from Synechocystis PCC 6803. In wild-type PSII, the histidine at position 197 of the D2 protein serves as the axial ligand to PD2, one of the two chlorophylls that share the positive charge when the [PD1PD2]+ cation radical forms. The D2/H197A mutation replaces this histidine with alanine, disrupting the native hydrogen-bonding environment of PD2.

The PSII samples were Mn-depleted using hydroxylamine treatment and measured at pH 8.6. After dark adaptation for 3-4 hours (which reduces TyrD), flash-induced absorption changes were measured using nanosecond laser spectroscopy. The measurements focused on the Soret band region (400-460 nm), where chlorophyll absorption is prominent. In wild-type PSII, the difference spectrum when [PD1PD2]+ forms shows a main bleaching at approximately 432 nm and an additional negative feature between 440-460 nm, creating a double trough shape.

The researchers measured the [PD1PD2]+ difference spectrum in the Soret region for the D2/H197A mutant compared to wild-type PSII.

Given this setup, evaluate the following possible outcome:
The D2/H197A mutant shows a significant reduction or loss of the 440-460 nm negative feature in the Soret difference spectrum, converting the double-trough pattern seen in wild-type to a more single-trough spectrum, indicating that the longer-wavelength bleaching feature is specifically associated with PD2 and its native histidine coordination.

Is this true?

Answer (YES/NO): NO